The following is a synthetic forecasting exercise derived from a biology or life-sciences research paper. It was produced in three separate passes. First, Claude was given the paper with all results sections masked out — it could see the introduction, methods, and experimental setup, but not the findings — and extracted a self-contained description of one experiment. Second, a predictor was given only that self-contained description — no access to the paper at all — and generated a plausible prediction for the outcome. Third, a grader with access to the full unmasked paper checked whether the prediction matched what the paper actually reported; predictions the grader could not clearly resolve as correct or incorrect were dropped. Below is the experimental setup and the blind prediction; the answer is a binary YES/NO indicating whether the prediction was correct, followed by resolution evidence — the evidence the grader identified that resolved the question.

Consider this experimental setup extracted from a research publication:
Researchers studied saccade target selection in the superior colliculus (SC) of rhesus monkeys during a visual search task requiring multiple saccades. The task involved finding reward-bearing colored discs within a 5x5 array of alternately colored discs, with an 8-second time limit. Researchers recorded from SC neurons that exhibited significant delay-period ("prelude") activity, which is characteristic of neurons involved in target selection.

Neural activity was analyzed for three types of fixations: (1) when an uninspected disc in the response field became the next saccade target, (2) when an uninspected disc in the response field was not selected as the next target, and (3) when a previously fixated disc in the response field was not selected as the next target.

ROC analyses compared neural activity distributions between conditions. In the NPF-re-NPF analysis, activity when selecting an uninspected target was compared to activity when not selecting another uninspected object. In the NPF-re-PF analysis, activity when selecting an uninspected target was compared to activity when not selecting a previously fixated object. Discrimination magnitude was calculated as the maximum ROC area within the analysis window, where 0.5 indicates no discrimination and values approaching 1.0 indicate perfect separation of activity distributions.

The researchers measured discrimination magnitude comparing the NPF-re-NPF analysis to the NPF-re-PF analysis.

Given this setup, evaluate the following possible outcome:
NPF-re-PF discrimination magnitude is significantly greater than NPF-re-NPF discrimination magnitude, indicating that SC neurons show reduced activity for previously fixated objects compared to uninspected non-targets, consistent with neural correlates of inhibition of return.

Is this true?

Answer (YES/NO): YES